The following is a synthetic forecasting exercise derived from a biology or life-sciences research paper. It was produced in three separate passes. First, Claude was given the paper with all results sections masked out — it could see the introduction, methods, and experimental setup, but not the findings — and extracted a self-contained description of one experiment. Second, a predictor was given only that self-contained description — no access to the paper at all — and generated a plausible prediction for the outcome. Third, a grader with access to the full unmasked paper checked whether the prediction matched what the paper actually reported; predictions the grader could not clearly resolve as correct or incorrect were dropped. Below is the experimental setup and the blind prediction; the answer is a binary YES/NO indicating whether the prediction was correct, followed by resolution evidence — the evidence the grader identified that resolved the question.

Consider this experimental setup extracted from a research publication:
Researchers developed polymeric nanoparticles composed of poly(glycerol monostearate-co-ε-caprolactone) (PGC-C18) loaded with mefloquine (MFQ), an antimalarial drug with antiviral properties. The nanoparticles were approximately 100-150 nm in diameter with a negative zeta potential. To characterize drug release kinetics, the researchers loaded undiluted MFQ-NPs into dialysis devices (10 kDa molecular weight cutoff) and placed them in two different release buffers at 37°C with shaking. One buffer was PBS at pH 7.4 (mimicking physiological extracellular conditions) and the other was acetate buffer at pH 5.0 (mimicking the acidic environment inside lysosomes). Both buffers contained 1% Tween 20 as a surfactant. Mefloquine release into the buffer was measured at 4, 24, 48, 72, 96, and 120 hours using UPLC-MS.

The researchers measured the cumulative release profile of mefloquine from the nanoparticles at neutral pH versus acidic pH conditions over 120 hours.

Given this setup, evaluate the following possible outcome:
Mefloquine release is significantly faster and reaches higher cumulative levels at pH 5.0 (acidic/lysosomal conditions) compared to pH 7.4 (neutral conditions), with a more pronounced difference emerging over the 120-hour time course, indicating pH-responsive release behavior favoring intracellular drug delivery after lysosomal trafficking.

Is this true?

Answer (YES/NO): NO